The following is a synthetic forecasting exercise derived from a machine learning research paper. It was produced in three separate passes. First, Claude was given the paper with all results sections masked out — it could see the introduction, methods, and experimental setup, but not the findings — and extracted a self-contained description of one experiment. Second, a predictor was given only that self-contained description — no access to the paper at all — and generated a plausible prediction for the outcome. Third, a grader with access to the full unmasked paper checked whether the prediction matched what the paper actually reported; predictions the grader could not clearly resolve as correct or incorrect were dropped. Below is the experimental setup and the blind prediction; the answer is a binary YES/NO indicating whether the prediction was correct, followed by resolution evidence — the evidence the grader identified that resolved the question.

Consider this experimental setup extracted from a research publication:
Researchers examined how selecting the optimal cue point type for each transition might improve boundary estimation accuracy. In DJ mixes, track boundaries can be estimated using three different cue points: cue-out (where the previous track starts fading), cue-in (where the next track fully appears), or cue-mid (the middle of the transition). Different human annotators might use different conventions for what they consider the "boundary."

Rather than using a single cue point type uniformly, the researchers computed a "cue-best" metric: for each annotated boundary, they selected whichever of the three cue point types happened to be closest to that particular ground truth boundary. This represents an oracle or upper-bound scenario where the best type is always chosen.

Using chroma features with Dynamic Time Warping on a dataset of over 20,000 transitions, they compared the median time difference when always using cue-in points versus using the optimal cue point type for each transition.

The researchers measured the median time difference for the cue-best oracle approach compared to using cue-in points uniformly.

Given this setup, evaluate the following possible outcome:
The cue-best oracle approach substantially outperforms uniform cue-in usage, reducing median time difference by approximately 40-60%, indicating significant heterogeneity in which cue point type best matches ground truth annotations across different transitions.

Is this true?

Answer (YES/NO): NO